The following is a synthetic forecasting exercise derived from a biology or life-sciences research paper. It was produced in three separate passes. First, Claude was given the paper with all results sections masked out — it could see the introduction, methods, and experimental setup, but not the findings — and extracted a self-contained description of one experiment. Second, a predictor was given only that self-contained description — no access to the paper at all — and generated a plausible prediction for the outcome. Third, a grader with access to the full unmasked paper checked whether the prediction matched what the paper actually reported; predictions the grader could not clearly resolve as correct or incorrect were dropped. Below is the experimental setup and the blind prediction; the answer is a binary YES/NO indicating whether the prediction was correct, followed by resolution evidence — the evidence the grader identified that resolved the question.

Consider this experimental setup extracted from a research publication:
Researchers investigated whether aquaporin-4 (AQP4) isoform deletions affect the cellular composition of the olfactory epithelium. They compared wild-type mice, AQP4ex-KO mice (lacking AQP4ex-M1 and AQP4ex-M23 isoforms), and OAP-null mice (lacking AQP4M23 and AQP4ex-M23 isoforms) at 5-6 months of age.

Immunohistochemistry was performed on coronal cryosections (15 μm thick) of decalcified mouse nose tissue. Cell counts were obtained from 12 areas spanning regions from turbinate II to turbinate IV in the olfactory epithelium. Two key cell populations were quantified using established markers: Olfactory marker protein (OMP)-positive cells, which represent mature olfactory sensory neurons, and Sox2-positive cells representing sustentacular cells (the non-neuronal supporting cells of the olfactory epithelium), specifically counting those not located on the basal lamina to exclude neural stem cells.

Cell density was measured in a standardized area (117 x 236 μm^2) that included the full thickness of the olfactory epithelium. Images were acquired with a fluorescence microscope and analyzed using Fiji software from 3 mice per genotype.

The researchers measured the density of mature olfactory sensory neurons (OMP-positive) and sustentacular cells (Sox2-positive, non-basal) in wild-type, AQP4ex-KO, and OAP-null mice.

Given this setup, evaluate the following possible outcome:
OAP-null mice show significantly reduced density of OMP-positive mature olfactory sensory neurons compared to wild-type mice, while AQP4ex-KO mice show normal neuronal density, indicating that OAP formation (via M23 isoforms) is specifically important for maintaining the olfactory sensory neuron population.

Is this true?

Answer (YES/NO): NO